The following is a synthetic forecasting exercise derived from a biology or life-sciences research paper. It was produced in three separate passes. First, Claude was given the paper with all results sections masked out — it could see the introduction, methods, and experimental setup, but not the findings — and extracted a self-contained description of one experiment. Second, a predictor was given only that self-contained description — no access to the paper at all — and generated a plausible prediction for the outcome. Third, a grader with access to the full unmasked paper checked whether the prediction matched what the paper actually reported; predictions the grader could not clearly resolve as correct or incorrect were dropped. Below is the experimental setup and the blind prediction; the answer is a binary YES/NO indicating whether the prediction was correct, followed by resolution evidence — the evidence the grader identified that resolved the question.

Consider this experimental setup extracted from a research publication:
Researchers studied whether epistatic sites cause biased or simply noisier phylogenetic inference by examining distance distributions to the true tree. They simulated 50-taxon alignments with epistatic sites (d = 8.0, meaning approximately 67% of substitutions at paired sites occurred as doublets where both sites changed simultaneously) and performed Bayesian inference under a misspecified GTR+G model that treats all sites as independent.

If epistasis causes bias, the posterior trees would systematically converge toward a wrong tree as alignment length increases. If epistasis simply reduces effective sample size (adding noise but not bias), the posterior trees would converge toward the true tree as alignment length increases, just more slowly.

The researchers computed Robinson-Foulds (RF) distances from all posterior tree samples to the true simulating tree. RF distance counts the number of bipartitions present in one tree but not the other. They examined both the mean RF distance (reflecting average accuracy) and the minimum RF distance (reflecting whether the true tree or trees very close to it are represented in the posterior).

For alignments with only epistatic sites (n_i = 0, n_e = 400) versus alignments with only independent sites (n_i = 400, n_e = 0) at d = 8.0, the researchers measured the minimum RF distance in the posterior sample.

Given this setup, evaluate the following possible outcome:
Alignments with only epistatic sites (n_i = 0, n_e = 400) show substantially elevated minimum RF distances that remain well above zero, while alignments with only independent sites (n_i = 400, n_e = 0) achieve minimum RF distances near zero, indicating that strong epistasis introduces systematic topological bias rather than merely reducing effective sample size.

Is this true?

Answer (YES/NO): NO